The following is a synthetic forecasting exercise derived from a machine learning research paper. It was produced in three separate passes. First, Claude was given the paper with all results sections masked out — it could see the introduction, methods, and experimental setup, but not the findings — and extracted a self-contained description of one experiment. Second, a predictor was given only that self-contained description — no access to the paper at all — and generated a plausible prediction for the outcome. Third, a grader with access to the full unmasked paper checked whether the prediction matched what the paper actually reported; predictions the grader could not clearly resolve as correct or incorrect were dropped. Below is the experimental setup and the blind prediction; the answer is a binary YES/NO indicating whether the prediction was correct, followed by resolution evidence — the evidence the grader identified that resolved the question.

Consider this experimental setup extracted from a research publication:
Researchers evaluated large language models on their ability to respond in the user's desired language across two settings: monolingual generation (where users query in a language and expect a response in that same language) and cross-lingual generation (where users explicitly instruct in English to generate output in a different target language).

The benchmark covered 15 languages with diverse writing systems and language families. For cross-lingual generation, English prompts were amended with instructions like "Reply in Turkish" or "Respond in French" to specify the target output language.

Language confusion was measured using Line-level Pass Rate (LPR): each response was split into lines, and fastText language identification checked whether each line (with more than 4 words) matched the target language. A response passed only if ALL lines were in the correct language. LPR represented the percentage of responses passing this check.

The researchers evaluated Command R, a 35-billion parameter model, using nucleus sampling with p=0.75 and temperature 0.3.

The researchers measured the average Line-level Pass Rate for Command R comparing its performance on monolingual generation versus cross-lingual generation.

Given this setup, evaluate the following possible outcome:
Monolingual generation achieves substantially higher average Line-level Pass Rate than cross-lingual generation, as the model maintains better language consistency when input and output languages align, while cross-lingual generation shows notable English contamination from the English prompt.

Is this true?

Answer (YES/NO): YES